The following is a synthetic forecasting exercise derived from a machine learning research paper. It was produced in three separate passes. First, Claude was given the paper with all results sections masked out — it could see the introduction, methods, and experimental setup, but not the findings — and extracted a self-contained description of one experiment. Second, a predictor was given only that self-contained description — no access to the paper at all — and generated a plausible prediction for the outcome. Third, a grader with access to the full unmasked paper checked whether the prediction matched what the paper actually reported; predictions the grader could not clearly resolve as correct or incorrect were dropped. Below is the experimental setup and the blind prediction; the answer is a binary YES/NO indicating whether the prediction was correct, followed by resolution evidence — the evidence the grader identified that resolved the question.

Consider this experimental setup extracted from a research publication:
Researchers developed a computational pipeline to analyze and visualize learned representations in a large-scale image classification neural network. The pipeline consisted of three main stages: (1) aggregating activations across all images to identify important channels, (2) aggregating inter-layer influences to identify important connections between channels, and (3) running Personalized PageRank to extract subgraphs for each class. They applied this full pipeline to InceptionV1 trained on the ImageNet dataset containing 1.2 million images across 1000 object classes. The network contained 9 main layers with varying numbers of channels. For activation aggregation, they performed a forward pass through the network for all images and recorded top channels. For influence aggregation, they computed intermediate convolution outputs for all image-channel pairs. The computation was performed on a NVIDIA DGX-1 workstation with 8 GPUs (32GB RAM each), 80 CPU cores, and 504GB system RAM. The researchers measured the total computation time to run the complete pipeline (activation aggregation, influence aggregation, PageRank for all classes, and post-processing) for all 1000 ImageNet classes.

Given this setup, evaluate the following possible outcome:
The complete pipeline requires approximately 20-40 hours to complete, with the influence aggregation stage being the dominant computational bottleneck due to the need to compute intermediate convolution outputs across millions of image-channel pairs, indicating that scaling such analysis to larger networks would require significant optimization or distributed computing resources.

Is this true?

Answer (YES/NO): NO